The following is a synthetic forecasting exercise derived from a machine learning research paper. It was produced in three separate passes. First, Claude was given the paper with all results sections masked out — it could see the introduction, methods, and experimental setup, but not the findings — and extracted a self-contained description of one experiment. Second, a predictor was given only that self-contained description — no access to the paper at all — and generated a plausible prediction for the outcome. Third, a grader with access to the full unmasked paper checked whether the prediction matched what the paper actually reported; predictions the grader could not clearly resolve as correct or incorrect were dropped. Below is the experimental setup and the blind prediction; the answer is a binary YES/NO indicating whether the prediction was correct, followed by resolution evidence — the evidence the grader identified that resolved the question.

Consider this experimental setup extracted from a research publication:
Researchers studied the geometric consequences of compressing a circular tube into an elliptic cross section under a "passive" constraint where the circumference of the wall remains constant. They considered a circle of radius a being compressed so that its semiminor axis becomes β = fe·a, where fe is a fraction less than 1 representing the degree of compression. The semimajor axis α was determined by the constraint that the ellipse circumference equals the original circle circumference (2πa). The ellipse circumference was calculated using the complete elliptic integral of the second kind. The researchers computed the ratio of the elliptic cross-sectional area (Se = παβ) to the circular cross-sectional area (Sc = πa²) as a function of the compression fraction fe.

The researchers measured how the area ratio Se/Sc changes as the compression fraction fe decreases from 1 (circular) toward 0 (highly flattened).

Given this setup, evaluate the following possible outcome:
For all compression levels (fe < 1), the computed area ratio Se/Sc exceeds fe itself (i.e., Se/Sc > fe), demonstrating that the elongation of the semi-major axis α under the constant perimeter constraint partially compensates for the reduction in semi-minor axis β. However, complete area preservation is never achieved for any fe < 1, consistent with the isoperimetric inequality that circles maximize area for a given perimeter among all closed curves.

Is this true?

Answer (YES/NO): YES